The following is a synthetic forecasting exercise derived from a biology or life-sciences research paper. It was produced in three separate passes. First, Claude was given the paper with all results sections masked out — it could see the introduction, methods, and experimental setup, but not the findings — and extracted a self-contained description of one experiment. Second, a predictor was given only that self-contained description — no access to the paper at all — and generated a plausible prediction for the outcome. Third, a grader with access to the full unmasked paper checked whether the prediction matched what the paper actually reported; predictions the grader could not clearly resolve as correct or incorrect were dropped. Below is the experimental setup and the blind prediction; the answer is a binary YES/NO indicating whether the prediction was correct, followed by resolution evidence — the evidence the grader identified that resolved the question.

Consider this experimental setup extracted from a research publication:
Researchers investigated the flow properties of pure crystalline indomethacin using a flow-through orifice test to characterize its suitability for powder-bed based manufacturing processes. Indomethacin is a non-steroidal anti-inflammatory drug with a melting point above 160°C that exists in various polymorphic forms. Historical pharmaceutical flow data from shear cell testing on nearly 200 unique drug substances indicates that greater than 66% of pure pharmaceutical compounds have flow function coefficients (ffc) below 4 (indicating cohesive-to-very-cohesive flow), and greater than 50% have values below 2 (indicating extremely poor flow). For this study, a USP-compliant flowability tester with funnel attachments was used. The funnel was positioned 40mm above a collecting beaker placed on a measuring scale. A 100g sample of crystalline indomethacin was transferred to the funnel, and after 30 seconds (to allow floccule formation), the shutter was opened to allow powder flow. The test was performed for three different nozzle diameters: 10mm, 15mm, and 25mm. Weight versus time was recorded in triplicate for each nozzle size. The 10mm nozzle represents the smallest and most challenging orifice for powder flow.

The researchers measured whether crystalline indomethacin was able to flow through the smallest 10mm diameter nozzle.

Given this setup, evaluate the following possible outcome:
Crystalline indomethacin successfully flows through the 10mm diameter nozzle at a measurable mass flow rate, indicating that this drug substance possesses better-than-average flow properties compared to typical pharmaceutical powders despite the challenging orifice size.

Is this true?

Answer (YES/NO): NO